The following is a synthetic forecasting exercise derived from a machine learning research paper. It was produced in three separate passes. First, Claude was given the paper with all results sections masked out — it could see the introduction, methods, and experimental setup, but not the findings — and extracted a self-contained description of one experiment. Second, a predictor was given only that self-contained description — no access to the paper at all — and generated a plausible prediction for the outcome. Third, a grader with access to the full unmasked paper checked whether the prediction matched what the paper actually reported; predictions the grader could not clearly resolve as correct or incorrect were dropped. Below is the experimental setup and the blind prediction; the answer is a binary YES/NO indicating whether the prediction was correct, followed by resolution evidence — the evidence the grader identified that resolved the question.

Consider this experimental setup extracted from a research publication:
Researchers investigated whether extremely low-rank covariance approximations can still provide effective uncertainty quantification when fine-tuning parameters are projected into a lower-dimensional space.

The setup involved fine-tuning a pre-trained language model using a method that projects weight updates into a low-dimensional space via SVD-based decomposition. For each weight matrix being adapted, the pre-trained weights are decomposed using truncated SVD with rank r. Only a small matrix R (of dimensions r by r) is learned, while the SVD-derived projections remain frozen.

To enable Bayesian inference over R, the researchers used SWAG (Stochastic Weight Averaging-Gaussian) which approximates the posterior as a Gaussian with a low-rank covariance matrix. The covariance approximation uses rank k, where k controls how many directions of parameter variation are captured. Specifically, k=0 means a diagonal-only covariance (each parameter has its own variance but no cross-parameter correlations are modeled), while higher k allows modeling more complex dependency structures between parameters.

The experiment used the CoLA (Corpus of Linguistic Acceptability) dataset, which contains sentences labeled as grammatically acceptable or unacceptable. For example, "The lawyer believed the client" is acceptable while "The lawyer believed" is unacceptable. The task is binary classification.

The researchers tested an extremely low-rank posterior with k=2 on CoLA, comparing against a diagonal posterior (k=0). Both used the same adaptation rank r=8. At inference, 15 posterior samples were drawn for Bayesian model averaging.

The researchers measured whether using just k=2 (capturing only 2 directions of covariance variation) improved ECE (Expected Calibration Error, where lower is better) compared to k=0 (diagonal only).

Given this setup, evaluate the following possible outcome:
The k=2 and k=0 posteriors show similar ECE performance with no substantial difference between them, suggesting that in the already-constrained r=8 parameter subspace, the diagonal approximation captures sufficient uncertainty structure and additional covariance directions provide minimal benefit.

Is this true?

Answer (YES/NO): NO